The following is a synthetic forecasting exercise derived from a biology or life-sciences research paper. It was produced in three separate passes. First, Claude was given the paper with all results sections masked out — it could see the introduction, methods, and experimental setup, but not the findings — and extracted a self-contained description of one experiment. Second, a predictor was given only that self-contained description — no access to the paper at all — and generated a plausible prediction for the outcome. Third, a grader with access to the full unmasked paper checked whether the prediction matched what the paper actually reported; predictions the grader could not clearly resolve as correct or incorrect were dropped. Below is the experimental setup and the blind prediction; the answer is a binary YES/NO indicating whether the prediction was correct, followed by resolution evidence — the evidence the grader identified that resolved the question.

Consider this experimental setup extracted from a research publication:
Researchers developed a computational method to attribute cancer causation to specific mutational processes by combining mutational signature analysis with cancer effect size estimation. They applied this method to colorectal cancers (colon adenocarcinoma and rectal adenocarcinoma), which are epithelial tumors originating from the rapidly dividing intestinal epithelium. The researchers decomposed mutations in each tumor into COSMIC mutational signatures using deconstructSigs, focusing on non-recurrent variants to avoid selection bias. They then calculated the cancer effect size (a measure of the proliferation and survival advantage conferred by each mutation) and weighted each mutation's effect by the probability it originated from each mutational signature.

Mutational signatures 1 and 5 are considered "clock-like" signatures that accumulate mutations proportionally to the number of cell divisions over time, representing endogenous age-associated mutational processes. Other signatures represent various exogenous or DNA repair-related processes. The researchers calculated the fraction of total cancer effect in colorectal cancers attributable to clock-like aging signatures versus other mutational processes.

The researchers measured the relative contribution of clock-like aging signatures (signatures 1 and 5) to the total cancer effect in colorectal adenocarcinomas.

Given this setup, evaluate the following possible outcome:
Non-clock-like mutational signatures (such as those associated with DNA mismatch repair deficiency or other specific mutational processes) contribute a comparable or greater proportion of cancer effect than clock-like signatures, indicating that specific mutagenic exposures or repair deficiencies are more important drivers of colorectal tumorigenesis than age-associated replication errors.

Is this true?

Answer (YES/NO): NO